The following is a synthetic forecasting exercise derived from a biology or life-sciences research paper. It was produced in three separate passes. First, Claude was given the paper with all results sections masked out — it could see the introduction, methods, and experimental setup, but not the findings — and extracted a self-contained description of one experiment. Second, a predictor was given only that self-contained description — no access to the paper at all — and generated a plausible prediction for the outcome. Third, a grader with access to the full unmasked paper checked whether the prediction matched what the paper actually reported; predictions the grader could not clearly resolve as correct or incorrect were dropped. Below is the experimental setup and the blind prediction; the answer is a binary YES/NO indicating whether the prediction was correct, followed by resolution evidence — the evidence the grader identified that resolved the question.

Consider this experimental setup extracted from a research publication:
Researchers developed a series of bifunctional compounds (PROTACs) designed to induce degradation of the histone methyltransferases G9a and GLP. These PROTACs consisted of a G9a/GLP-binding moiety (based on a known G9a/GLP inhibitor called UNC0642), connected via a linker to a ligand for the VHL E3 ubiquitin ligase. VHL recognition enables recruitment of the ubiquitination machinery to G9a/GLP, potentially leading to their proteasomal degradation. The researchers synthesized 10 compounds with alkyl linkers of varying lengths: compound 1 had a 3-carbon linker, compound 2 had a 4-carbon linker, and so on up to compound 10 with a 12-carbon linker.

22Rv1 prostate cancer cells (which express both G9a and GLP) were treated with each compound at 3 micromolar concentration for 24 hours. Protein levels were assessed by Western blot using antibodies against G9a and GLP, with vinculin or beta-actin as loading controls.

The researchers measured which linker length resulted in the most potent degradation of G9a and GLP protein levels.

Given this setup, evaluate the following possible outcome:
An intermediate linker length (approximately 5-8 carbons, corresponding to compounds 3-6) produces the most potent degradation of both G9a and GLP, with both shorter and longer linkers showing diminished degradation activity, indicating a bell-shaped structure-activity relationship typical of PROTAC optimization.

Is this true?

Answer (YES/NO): NO